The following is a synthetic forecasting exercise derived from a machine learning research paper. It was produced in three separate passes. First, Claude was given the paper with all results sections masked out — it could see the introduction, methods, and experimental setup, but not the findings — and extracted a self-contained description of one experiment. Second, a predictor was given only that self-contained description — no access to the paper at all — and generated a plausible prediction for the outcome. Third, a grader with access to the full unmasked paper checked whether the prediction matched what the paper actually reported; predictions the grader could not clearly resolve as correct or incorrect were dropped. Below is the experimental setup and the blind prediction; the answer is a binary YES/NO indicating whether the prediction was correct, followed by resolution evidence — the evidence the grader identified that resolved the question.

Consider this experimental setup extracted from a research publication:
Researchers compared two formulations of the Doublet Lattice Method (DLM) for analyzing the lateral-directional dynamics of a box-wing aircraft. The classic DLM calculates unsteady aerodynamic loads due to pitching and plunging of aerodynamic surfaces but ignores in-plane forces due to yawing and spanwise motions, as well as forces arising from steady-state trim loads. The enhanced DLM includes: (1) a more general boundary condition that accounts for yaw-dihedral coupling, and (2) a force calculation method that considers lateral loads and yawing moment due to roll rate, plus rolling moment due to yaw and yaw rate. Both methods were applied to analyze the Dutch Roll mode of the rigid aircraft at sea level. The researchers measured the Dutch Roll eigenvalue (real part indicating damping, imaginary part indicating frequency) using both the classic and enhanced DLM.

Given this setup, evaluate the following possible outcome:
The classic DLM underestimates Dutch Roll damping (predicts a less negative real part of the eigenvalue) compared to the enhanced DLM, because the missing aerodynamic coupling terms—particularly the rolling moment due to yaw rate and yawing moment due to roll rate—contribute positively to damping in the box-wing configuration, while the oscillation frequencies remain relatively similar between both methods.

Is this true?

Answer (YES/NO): NO